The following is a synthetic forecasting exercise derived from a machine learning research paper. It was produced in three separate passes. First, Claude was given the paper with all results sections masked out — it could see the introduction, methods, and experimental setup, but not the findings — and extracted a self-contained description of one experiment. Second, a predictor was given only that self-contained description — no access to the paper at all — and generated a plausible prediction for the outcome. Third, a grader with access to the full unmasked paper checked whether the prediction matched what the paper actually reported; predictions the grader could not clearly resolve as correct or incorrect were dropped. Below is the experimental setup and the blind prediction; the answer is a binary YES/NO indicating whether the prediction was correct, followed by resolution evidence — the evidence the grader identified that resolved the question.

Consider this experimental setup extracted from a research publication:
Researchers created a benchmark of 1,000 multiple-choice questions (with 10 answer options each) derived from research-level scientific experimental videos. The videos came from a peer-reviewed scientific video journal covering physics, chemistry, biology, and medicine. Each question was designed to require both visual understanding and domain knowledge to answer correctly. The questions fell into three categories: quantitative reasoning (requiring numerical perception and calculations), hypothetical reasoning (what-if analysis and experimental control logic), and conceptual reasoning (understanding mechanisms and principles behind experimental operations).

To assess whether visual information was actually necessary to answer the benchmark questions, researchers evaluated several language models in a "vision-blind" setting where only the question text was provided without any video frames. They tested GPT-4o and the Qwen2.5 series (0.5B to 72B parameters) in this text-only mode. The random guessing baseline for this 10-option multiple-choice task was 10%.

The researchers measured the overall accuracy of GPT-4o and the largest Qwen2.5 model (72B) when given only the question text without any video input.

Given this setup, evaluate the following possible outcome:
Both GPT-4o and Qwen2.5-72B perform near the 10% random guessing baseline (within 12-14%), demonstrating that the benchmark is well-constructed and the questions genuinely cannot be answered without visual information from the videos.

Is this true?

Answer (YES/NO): NO